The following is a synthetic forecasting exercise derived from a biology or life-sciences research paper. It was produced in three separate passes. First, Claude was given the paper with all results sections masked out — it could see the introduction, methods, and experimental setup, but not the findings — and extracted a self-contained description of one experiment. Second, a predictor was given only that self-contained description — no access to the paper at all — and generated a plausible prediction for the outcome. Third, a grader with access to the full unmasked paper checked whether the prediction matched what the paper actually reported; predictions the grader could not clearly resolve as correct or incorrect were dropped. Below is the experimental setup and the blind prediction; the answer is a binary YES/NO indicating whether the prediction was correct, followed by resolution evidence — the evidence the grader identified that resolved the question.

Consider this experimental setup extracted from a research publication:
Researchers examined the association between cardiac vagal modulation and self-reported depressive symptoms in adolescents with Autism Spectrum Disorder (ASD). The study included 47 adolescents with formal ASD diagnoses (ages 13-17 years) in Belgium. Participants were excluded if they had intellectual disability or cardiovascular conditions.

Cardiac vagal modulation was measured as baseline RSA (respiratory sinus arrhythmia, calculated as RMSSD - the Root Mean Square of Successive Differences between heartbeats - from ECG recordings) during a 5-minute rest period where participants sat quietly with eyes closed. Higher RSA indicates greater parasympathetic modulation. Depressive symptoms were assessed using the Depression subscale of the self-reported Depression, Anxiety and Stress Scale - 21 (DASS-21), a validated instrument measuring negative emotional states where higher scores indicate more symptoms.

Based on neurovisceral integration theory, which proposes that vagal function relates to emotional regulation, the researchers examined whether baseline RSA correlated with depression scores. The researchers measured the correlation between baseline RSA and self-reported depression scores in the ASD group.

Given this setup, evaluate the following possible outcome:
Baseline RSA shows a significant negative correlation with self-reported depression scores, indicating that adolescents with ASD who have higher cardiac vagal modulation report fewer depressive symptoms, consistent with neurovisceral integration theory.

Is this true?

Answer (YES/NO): NO